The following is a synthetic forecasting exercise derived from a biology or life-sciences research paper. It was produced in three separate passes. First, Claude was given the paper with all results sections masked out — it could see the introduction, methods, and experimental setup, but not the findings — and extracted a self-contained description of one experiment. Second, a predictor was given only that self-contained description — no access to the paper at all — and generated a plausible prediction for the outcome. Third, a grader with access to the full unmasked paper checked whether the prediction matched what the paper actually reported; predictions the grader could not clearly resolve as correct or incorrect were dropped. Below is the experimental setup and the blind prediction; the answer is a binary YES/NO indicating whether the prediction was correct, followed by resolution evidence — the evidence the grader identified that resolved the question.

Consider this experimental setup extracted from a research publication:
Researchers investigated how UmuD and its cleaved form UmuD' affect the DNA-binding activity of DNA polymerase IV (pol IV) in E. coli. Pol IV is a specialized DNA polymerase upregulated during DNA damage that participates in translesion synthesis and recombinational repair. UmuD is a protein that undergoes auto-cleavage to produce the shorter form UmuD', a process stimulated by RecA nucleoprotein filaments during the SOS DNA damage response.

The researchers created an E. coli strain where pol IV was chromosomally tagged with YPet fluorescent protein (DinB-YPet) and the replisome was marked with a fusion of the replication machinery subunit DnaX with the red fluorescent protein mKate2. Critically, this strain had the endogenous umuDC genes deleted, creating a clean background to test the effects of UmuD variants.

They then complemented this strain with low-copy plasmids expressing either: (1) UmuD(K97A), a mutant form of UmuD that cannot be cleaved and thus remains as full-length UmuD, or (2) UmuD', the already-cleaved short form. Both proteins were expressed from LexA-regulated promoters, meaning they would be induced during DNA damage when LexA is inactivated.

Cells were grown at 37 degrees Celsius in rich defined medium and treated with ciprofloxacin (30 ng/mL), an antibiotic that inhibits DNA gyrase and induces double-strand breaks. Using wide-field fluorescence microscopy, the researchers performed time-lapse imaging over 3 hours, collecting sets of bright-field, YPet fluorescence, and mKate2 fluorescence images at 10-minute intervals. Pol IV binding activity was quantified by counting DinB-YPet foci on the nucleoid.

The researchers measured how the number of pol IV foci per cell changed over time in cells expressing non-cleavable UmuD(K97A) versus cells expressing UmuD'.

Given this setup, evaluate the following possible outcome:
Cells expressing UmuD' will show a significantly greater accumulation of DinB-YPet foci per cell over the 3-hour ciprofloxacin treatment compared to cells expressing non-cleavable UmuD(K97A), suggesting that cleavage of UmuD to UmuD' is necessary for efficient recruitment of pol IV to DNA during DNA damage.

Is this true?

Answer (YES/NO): NO